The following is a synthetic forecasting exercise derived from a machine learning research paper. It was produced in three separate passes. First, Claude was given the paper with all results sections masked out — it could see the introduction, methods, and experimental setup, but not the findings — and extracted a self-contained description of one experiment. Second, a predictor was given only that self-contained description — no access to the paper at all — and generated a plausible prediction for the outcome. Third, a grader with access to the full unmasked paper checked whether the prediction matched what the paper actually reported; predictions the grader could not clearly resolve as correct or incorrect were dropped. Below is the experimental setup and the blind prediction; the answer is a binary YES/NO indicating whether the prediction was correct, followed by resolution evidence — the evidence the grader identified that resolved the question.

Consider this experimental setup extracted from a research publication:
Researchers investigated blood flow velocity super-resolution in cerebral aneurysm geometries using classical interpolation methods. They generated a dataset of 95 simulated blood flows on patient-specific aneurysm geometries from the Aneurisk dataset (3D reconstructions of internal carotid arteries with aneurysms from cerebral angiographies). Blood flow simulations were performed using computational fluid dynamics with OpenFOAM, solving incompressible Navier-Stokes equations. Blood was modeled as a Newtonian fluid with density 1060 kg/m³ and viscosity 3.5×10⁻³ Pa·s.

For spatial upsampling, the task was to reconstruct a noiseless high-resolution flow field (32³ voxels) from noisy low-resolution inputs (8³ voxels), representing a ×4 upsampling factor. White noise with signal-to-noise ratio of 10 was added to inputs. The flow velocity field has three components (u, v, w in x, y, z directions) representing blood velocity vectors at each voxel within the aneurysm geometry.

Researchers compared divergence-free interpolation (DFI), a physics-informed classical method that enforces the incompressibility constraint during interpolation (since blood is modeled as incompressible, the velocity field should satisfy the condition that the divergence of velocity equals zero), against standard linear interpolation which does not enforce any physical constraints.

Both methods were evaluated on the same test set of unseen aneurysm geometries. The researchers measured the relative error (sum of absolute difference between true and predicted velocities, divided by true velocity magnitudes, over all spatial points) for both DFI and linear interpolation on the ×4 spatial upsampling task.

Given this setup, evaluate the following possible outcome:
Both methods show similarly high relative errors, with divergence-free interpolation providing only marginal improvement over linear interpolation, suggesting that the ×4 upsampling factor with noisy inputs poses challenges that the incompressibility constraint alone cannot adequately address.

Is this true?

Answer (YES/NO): NO